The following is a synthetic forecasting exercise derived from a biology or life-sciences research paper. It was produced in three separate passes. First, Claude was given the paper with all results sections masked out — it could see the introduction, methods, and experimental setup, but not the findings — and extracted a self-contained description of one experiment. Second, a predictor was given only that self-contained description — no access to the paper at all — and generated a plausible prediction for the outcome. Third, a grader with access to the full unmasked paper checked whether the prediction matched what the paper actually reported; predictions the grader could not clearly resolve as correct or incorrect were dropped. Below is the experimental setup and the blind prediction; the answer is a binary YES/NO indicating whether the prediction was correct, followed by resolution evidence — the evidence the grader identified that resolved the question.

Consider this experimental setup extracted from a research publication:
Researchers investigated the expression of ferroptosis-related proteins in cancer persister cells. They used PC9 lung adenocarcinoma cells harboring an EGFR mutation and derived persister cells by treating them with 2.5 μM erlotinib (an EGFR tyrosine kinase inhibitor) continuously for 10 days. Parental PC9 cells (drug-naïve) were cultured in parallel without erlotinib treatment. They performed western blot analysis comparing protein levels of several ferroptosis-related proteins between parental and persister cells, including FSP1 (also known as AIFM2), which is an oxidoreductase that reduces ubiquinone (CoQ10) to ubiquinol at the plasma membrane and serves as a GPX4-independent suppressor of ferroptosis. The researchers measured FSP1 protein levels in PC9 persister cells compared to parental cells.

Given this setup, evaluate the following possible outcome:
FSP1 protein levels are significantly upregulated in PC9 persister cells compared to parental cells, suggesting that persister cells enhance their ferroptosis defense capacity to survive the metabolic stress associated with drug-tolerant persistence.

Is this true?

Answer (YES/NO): NO